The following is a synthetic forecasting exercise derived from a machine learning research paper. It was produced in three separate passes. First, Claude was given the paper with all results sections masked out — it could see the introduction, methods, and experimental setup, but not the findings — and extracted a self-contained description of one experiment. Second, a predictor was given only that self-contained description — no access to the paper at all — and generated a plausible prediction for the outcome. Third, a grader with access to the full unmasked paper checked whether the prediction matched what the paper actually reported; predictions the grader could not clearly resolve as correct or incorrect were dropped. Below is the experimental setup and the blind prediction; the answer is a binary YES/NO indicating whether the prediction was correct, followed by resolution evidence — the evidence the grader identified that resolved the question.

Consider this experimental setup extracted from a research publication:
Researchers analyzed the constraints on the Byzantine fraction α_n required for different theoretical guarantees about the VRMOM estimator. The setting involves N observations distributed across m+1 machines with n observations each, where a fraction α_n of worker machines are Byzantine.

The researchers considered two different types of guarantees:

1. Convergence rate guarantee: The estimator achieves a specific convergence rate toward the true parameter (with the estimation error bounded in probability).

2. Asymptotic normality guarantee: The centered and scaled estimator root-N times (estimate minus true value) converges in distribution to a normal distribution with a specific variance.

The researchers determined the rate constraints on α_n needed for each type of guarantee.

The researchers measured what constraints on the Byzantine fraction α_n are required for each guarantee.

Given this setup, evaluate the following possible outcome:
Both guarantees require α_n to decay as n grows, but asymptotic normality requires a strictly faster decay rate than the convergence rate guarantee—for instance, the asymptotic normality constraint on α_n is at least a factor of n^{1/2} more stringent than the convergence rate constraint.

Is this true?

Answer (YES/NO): NO